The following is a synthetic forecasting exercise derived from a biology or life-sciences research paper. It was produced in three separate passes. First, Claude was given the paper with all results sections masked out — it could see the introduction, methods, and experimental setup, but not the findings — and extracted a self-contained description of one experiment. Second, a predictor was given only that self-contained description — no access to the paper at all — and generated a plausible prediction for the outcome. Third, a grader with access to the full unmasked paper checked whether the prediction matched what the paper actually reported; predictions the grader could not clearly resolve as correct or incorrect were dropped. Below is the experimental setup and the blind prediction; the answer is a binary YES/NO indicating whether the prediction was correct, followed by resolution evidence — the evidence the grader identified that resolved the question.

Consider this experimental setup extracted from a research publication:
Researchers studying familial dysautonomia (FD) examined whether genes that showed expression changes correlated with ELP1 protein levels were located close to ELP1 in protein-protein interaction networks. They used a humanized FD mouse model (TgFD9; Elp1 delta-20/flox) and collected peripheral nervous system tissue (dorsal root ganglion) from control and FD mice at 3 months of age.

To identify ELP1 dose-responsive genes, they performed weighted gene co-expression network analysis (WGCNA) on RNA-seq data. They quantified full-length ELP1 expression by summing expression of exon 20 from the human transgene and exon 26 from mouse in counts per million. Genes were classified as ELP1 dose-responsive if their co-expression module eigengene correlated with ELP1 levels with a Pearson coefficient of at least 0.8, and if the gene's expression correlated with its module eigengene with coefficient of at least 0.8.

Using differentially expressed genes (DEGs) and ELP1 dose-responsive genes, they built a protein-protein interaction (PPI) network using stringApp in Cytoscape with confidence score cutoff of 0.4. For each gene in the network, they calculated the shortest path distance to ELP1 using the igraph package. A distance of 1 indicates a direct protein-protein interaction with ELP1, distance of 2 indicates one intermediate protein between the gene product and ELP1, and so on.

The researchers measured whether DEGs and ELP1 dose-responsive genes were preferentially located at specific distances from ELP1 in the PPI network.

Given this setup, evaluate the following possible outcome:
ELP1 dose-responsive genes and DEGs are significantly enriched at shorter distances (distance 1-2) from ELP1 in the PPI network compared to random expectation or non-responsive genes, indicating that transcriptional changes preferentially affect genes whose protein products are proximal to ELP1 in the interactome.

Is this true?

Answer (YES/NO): NO